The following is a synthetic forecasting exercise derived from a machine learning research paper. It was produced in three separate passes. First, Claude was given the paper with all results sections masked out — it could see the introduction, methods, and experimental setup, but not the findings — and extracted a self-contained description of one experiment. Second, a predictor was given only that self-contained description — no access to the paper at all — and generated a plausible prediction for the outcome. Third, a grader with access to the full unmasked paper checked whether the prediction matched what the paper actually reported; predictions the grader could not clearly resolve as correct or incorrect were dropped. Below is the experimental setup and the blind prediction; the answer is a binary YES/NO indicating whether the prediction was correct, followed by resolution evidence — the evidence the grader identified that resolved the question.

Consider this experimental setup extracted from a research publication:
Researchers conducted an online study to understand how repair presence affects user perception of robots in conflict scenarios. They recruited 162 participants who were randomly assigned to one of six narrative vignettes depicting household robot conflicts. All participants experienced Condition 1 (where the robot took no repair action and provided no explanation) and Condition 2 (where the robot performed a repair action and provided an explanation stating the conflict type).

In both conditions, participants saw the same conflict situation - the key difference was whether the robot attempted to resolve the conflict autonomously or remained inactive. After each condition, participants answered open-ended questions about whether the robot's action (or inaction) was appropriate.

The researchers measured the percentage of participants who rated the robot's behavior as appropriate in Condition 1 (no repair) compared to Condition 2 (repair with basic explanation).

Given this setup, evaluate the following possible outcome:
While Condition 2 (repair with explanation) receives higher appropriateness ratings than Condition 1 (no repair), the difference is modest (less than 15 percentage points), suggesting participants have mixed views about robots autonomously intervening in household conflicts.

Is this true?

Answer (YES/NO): NO